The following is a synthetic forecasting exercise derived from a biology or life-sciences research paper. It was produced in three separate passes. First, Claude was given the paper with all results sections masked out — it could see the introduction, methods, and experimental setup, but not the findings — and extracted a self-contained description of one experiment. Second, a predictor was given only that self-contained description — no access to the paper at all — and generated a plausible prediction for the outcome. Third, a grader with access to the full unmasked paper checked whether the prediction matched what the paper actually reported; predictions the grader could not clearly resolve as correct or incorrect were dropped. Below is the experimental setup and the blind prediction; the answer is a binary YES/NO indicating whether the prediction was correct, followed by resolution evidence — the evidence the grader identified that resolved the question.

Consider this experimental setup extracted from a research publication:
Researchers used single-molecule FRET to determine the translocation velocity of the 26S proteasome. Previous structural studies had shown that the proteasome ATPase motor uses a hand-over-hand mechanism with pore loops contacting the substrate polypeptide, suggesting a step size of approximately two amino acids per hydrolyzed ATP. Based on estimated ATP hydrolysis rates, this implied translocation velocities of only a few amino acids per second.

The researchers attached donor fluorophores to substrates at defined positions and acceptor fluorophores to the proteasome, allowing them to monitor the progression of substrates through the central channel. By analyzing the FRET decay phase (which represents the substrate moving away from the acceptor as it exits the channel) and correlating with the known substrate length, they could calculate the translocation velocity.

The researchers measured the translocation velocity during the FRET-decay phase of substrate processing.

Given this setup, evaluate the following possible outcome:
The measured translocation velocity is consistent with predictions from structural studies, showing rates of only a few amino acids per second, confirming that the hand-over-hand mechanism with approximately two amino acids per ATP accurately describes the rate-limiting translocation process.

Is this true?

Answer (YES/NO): NO